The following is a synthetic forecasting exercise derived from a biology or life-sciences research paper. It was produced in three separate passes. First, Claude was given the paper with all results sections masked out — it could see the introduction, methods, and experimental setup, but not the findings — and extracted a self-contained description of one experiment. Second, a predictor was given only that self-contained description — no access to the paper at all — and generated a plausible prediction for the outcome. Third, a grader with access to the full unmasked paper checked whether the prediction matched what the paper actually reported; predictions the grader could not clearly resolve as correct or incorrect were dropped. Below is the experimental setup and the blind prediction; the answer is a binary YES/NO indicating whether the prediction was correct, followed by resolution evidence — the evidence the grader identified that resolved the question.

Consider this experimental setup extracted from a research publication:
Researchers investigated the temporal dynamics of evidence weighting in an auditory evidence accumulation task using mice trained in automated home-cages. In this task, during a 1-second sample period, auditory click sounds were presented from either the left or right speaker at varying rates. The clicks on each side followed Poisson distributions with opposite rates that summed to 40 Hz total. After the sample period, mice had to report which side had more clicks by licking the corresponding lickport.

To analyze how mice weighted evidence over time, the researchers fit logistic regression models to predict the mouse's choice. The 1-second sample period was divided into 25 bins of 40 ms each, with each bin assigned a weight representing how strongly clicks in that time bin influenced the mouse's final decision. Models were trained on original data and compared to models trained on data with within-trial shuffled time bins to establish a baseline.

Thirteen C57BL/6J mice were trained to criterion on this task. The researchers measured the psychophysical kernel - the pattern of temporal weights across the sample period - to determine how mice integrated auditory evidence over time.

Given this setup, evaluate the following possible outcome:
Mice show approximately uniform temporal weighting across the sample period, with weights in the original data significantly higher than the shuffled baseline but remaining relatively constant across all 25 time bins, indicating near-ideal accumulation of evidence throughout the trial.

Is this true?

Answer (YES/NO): NO